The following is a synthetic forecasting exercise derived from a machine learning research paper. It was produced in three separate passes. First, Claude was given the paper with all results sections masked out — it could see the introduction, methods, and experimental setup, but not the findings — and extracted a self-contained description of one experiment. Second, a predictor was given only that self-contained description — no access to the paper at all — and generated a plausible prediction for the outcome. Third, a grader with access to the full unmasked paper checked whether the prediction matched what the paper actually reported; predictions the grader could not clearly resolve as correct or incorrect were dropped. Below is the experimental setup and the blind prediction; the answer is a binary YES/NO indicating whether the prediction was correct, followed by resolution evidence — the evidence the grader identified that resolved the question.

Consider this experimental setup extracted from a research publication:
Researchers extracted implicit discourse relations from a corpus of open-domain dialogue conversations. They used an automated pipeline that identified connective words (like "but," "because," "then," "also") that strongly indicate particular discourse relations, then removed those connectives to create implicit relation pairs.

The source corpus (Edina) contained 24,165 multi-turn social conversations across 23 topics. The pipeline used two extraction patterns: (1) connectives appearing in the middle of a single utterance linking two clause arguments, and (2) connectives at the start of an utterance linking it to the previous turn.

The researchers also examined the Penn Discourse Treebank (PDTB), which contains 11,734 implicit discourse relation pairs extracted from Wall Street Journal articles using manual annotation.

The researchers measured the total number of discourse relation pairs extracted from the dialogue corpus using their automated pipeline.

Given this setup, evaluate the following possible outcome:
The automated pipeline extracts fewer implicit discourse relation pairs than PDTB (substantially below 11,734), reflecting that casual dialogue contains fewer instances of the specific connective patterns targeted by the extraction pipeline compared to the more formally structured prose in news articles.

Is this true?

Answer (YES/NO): NO